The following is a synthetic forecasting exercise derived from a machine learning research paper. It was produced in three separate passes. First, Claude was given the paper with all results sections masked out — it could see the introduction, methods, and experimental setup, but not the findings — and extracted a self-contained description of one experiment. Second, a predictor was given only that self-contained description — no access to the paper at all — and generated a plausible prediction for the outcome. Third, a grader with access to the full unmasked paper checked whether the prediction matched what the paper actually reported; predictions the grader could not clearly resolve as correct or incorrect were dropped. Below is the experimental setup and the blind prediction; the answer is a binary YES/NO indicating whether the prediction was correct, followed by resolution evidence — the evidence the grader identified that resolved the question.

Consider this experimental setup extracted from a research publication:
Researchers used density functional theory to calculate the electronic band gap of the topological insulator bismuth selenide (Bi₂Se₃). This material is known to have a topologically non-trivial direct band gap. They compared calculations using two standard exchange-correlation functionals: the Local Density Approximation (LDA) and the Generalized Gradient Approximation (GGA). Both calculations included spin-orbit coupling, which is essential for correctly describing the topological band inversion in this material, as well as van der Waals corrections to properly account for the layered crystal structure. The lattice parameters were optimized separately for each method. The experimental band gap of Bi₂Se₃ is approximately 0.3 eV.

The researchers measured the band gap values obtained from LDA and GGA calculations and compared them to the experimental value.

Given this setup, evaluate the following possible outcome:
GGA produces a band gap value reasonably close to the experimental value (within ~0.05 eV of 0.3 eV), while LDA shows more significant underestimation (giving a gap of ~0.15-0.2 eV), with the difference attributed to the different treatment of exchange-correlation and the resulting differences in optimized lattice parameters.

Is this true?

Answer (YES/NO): NO